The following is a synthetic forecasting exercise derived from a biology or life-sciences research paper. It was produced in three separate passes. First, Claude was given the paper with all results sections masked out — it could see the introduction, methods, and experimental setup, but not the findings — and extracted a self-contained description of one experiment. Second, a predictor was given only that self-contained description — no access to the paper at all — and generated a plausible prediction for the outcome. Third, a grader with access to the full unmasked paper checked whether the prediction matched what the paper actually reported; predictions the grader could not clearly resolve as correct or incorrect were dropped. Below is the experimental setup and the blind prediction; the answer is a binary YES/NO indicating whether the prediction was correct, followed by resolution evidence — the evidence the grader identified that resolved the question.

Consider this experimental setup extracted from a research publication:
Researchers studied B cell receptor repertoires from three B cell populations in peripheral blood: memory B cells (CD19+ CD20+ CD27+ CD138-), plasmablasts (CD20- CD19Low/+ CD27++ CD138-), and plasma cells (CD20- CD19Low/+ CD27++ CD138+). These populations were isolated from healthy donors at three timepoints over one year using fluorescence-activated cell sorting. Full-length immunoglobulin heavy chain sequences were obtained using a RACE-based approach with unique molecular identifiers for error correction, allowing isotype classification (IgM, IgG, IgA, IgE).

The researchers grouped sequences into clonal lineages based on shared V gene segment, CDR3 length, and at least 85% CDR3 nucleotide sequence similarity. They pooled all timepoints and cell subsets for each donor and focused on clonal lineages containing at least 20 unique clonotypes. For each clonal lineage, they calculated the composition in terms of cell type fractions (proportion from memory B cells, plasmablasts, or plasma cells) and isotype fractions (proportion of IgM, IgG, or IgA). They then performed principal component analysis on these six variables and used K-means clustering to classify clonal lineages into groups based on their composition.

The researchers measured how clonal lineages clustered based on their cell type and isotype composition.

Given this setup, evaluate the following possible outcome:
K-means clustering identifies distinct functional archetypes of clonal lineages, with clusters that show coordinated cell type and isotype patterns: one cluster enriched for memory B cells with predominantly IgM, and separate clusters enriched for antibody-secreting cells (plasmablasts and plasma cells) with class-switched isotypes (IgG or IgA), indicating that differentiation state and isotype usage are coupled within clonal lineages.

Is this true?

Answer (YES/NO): NO